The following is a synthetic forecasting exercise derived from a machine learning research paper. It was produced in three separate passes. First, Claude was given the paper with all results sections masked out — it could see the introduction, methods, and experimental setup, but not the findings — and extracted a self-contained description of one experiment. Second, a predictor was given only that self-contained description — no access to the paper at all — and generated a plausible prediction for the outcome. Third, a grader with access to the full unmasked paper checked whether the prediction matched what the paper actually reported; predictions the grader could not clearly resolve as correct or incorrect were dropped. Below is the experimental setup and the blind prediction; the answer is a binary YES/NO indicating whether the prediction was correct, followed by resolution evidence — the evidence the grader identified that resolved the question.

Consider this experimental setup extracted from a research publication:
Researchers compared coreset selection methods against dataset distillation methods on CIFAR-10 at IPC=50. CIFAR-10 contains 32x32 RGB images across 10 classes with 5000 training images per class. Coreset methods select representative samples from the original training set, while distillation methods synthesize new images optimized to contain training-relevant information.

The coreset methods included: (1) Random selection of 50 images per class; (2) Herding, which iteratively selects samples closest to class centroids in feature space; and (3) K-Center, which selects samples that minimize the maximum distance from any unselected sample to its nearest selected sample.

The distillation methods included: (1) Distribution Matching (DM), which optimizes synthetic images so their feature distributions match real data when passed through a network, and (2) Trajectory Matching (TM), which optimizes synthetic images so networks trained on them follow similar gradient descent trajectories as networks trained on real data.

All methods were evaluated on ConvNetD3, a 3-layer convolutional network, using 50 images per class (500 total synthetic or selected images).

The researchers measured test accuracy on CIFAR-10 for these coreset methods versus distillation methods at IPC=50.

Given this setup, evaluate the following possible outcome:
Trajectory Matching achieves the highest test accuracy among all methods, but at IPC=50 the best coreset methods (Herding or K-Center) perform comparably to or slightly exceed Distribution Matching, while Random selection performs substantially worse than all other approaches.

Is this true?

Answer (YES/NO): NO